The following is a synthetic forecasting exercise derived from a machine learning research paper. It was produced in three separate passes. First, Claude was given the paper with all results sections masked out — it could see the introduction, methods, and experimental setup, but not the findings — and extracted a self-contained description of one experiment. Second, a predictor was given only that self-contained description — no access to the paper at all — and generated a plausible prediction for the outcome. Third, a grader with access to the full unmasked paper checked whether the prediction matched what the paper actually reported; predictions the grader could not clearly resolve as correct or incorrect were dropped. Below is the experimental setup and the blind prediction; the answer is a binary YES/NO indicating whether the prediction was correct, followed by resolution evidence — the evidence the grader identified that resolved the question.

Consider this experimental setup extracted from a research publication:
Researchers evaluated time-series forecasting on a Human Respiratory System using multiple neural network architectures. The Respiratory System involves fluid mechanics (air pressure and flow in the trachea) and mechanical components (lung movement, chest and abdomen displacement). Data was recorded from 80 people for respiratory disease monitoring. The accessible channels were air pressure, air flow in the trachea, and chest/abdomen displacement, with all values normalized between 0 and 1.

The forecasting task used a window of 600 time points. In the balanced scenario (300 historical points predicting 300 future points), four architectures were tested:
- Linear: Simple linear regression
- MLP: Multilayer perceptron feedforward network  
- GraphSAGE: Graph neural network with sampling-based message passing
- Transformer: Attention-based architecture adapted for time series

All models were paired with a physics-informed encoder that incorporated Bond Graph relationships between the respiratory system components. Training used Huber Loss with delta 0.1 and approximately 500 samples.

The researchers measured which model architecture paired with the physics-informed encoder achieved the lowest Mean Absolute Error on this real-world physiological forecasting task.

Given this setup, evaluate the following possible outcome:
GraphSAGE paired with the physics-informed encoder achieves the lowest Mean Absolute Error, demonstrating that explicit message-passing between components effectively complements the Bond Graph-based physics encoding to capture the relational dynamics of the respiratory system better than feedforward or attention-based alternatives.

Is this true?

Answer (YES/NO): NO